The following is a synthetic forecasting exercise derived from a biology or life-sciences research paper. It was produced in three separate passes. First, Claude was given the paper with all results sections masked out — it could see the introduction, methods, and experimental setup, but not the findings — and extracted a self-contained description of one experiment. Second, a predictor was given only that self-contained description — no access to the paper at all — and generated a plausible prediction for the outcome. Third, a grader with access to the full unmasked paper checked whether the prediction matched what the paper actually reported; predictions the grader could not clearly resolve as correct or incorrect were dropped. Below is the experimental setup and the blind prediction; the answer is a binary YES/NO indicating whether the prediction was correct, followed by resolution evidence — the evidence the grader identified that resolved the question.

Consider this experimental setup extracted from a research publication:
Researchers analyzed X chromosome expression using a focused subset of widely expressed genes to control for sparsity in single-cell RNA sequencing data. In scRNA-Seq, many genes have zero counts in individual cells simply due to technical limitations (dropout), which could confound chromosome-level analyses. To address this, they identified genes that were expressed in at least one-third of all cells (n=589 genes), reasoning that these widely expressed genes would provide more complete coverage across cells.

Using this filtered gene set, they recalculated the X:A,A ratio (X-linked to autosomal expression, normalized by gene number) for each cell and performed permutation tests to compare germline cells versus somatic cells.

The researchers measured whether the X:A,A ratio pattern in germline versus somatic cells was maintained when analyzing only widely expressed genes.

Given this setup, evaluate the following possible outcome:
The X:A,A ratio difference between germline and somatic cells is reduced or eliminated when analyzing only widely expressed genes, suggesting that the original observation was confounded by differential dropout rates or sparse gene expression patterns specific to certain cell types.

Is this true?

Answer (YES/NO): NO